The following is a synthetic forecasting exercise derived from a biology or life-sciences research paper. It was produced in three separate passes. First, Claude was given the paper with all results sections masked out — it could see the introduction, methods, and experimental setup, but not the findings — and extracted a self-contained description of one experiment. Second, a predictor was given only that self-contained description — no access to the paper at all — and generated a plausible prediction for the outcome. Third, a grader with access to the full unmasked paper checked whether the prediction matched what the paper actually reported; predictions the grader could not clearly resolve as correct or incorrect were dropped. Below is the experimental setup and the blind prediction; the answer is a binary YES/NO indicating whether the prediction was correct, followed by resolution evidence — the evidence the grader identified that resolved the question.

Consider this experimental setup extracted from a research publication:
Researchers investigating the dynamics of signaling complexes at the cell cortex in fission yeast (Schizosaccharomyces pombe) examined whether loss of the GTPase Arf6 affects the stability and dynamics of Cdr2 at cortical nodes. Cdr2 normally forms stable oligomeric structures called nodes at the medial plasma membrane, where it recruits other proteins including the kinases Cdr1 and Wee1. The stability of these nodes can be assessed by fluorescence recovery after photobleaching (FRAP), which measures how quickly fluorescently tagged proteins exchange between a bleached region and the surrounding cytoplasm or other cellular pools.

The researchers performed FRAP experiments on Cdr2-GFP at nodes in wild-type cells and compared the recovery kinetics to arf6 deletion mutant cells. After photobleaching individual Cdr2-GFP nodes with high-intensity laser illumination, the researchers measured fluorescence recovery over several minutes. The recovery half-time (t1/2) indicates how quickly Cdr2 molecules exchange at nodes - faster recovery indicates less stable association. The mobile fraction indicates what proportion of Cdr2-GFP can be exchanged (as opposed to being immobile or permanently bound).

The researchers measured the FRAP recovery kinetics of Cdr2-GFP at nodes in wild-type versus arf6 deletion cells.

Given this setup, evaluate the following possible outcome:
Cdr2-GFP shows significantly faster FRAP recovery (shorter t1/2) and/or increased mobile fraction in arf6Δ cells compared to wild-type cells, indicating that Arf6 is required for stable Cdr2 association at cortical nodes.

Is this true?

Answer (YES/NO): YES